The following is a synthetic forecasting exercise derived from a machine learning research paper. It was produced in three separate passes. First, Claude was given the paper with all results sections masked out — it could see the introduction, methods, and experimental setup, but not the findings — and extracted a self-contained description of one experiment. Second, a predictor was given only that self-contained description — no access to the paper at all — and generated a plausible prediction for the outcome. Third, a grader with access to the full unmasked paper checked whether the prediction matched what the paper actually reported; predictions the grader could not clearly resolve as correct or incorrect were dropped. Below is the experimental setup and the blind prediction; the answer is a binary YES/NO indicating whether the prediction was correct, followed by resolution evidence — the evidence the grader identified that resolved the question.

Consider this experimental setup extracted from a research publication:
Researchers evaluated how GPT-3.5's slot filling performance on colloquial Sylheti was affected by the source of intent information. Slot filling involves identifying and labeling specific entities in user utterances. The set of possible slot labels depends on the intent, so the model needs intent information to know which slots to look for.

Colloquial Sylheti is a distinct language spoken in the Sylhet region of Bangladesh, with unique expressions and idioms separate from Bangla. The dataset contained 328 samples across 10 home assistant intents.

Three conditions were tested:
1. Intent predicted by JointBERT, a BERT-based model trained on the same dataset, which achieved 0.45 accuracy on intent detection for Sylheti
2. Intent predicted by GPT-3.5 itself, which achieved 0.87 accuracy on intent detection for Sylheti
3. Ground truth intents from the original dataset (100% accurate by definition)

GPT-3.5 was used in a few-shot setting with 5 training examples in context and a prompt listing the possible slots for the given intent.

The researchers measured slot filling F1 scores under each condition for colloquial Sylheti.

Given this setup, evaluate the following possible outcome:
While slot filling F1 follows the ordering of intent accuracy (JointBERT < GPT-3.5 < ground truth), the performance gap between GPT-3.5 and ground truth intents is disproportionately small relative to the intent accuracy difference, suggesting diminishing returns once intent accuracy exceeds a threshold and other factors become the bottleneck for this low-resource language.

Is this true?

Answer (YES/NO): NO